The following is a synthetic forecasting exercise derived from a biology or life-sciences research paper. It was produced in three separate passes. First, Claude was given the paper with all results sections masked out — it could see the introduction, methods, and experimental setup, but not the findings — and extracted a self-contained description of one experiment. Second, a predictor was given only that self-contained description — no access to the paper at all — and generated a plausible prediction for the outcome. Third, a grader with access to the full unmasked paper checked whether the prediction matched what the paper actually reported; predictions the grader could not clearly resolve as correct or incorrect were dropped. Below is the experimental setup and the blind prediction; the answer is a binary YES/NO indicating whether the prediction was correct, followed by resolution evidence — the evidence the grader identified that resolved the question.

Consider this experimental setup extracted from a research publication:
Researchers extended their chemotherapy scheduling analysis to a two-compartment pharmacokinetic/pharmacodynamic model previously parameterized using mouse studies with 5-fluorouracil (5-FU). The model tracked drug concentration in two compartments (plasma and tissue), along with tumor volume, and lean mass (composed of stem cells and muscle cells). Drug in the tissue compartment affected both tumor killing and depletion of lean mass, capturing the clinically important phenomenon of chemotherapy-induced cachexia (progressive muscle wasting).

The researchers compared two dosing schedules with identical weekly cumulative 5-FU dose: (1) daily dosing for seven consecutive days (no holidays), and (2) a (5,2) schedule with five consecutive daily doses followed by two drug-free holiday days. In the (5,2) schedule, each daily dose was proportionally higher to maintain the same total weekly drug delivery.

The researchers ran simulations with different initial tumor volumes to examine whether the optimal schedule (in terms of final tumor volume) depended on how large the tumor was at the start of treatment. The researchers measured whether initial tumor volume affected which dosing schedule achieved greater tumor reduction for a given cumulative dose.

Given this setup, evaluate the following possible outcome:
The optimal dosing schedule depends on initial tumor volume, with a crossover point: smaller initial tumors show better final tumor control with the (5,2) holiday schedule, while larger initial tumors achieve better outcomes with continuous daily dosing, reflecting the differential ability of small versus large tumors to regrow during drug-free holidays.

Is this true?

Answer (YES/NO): YES